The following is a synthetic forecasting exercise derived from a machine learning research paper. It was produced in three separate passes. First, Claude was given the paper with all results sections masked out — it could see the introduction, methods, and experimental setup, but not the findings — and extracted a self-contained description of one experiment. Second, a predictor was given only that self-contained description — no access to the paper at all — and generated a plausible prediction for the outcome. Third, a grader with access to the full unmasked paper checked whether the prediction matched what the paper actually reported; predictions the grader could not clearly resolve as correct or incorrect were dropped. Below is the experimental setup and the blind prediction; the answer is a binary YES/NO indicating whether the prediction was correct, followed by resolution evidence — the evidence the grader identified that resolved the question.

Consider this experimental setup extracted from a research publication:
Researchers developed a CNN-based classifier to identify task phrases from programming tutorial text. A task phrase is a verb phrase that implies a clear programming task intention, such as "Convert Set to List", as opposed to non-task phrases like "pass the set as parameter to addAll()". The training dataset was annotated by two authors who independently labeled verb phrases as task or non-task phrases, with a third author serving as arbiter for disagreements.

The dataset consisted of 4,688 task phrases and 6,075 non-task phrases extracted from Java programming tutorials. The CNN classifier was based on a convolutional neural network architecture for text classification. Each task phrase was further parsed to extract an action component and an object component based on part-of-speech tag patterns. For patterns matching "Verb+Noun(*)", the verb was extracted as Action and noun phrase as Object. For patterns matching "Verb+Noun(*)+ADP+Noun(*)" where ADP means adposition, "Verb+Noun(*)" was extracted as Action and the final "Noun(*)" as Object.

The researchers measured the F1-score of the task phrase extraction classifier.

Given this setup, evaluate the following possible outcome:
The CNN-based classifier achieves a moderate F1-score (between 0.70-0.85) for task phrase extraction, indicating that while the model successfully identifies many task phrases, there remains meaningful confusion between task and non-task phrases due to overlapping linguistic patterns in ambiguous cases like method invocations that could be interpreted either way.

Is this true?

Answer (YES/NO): NO